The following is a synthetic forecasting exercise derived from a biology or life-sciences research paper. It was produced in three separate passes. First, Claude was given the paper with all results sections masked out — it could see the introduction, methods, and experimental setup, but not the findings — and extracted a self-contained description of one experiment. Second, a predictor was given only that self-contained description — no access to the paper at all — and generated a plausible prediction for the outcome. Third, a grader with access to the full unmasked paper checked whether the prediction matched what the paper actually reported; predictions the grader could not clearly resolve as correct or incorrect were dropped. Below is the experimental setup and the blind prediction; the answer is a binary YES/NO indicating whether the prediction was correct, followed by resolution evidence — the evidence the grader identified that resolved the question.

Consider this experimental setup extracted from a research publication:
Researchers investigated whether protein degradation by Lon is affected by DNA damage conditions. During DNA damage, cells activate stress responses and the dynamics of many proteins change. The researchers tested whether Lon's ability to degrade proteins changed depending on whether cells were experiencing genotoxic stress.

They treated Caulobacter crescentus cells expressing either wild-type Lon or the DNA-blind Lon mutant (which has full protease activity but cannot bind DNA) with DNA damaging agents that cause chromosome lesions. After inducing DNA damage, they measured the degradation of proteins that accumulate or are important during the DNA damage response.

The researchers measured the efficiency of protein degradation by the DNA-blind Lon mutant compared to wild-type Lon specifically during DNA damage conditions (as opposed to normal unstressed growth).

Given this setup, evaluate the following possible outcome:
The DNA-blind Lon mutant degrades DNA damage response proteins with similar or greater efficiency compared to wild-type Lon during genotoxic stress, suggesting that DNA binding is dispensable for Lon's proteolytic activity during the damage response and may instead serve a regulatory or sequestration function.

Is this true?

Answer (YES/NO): NO